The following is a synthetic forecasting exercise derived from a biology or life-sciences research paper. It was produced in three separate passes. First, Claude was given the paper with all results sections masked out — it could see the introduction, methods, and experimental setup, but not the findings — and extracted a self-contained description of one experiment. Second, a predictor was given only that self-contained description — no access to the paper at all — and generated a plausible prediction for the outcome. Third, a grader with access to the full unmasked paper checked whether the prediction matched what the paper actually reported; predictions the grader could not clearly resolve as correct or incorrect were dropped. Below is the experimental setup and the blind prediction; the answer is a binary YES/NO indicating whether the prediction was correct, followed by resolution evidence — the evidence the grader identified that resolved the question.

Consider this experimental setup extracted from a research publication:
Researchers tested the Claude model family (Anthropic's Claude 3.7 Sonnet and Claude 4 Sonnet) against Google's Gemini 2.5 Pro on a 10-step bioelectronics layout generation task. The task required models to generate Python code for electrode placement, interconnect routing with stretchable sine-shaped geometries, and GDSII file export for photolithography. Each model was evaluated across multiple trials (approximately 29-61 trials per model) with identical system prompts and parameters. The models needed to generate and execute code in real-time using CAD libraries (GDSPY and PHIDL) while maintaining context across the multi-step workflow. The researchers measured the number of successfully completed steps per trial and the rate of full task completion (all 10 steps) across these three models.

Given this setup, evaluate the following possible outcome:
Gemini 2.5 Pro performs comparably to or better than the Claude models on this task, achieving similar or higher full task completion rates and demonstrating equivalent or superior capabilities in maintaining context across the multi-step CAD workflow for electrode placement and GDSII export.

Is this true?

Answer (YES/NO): NO